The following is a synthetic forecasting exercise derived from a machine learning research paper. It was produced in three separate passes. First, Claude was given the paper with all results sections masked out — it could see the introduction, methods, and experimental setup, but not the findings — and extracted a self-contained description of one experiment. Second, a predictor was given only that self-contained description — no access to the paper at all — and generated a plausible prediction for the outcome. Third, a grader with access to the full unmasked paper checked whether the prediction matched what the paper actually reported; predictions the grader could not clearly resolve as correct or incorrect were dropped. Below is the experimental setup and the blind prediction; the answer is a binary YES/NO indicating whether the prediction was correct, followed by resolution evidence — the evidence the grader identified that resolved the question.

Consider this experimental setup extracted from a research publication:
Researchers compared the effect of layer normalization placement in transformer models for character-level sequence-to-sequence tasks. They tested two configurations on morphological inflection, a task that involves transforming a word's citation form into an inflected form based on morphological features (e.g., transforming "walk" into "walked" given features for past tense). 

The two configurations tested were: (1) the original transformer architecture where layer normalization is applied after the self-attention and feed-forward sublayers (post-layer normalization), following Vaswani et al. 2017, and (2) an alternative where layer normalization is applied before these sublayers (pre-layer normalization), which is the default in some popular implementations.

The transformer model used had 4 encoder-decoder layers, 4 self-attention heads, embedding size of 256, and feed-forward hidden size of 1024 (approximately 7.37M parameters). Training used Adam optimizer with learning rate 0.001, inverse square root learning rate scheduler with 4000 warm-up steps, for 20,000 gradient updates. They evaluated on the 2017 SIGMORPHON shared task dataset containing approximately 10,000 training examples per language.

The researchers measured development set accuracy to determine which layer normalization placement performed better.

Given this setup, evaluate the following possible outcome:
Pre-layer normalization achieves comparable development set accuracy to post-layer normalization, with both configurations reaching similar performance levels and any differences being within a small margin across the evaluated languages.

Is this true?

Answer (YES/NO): YES